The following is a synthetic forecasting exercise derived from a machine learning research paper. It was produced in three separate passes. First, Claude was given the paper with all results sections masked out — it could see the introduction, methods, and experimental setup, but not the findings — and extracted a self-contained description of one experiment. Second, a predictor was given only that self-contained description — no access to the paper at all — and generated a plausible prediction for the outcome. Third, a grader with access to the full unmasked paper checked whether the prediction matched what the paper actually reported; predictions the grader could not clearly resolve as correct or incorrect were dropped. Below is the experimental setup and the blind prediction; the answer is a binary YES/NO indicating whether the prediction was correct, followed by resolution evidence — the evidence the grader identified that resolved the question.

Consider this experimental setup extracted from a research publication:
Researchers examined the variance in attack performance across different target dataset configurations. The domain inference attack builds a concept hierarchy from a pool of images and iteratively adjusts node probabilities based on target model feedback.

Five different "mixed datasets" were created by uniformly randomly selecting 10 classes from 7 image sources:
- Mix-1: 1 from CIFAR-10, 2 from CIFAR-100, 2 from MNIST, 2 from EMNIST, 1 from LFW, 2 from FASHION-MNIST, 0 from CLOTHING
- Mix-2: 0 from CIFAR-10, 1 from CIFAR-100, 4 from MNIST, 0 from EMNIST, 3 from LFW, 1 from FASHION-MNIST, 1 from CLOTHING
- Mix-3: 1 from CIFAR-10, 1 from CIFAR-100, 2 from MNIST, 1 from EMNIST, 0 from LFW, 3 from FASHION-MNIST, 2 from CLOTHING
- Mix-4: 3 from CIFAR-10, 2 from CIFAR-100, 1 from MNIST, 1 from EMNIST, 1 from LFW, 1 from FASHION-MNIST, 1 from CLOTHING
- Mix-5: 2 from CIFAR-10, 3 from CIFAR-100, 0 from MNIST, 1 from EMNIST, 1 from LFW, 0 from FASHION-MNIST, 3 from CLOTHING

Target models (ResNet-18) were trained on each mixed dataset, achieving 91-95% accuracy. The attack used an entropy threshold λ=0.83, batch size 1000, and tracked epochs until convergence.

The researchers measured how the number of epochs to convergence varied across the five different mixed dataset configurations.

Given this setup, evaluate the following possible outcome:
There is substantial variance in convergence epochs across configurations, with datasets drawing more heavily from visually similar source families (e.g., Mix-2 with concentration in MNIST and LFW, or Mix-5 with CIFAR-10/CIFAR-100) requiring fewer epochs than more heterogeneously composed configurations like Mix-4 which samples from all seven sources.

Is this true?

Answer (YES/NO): NO